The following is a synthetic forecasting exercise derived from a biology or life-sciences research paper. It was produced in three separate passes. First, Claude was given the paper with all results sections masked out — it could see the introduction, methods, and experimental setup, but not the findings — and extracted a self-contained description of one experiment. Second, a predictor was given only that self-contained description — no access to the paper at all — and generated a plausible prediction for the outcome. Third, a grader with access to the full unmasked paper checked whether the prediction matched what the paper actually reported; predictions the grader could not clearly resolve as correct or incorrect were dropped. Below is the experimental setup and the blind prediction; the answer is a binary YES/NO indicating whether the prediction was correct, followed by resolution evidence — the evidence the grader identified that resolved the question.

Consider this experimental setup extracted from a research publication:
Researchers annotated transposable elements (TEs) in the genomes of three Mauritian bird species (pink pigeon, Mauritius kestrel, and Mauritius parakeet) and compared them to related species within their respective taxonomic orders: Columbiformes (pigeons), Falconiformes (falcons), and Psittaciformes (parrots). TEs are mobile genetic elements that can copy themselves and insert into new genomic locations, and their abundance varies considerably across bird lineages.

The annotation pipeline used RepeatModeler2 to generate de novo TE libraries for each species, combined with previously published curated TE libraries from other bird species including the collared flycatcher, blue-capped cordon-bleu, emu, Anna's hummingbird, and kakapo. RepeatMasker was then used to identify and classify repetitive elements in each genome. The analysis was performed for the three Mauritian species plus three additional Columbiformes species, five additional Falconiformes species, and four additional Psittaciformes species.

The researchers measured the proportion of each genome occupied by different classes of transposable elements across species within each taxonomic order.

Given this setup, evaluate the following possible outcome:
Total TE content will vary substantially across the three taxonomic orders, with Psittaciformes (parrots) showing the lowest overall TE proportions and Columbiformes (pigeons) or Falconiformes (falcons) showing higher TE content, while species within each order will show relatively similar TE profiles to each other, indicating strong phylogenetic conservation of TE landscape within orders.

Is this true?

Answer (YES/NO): NO